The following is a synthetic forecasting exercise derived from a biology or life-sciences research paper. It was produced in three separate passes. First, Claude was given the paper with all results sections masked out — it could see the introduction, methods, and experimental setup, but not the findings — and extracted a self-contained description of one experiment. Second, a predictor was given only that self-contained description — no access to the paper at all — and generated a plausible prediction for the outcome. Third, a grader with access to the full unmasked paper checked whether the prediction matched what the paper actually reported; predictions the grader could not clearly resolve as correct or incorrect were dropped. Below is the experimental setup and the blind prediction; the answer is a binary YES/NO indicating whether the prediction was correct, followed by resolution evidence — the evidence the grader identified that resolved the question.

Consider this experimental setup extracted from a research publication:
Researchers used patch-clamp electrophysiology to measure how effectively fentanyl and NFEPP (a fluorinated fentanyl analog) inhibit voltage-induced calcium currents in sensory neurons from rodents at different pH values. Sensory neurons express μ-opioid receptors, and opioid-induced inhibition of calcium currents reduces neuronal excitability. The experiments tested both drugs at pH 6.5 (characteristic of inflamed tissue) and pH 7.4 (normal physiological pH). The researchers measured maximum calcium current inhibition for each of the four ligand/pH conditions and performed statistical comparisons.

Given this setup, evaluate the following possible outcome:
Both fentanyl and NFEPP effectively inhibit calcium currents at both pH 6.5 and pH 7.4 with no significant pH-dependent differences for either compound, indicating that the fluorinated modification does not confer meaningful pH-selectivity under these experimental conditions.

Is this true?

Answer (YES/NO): NO